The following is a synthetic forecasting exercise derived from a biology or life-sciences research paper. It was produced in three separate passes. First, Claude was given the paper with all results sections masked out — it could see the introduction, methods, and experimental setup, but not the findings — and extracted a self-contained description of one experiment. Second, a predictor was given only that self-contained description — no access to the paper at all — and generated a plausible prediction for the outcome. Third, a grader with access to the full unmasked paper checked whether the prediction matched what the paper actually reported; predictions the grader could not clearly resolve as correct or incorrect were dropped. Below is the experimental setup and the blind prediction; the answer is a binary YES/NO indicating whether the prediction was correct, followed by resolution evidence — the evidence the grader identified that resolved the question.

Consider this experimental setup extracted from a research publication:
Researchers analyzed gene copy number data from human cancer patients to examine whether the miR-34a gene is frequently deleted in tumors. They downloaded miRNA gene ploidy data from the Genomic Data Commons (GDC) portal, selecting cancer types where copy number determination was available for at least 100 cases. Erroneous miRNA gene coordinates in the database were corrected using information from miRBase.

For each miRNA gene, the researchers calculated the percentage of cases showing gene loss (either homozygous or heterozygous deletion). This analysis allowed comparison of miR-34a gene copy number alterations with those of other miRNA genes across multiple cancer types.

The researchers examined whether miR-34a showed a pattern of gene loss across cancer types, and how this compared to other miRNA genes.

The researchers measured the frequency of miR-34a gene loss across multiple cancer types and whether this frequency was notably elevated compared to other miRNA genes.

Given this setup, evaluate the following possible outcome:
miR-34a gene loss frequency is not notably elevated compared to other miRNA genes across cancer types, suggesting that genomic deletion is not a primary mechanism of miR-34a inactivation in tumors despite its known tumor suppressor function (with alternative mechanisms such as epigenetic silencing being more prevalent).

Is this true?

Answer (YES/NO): NO